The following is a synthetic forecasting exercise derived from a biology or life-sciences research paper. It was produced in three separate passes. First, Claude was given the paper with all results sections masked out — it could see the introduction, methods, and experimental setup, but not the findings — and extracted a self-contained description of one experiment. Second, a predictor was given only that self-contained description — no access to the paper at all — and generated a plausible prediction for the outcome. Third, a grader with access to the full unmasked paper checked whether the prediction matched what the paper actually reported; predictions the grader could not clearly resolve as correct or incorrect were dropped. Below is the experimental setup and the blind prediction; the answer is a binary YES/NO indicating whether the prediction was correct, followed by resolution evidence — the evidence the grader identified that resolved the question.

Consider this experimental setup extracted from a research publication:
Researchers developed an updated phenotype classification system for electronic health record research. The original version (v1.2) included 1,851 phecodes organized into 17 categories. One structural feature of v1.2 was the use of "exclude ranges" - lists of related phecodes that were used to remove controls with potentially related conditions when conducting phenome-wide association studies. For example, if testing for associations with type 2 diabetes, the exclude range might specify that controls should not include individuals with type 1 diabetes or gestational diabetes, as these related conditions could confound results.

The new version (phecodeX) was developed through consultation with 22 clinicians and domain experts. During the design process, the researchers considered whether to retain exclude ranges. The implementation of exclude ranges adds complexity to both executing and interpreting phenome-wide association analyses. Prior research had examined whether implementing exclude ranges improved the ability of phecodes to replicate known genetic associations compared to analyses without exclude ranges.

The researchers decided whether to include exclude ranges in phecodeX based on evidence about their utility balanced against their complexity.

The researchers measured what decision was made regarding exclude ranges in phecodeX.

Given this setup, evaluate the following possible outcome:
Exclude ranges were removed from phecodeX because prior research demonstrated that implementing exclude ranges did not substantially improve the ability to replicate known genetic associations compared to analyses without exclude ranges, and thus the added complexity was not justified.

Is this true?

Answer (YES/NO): YES